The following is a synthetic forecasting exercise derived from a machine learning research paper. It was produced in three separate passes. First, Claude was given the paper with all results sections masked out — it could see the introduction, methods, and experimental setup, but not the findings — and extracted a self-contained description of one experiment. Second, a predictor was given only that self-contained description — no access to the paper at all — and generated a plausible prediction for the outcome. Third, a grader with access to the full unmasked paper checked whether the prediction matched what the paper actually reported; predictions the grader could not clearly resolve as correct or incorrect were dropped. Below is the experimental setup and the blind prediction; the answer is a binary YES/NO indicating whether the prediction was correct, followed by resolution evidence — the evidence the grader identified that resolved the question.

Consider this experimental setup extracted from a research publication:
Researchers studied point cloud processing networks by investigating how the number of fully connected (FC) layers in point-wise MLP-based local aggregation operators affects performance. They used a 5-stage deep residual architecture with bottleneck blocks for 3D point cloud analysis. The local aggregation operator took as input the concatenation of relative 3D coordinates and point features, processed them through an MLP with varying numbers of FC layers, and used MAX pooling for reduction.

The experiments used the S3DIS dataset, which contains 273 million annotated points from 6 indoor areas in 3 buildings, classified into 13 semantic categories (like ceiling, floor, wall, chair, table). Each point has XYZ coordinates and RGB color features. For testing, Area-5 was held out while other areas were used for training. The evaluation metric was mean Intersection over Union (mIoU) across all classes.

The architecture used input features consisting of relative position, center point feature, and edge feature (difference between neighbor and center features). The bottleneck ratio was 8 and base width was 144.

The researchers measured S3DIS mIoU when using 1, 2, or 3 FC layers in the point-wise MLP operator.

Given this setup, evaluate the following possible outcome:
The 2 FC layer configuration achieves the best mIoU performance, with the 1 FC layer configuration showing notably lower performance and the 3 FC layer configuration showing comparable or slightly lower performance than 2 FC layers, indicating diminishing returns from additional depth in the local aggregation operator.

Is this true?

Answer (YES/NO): NO